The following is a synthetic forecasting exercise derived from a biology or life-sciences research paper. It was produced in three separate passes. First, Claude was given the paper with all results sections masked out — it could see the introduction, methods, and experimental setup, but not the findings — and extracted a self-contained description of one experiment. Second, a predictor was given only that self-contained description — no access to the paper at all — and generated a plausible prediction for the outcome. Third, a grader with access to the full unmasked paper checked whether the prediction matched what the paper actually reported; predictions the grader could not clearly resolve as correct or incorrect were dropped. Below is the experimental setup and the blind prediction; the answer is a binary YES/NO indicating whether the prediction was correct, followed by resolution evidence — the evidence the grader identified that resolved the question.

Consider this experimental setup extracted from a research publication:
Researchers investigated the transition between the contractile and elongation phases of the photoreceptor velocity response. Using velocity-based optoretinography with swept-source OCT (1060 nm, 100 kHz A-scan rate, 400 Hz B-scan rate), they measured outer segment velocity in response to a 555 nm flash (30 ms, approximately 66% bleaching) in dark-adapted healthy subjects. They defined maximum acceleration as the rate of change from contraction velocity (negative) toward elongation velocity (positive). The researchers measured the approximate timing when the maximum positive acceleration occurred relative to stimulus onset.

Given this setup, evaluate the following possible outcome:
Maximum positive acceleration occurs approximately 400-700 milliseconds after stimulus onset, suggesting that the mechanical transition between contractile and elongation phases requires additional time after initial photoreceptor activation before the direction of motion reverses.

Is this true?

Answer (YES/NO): NO